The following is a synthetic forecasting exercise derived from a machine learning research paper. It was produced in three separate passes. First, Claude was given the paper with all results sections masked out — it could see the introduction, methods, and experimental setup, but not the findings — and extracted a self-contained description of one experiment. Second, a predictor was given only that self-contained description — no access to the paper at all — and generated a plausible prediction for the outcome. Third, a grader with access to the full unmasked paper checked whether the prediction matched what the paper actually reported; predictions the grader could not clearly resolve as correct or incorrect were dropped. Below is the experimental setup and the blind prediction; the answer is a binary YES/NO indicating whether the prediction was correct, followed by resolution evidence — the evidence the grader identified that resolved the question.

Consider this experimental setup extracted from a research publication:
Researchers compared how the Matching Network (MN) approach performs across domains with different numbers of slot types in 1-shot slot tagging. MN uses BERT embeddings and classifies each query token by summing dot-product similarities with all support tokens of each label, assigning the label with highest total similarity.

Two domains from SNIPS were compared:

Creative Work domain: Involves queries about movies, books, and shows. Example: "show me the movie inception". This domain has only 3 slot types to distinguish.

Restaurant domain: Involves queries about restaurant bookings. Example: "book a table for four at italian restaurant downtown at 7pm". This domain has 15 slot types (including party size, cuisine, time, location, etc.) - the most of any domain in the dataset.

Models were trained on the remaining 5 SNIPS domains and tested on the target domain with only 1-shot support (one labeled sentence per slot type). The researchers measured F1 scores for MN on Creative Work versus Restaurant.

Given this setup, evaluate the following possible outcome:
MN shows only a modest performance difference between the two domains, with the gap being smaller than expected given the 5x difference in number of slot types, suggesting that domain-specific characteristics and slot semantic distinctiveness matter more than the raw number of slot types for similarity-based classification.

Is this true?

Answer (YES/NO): NO